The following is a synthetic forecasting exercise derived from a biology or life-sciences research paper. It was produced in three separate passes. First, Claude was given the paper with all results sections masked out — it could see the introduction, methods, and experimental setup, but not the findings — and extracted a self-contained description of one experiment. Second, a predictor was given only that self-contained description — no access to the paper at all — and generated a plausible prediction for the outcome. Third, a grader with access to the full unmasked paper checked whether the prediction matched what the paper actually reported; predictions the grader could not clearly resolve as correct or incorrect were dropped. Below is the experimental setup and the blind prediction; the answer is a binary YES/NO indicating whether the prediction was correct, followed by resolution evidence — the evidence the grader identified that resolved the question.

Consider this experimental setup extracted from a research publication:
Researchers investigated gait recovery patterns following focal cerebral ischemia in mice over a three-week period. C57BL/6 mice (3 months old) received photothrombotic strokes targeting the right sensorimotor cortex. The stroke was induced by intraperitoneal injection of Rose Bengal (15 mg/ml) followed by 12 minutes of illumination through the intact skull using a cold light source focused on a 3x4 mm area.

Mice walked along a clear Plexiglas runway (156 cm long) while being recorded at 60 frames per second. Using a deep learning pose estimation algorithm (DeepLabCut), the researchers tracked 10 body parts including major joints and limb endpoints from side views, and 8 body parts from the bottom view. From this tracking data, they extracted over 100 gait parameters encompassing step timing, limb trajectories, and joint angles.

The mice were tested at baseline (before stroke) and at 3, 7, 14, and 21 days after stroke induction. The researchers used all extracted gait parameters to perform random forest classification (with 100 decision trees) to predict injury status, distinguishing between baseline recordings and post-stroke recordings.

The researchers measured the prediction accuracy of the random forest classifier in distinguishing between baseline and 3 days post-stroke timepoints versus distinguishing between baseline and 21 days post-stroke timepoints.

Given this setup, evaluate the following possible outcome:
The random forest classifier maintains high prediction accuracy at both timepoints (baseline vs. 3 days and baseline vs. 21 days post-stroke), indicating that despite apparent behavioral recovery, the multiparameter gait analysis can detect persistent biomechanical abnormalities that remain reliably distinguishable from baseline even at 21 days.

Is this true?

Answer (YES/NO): YES